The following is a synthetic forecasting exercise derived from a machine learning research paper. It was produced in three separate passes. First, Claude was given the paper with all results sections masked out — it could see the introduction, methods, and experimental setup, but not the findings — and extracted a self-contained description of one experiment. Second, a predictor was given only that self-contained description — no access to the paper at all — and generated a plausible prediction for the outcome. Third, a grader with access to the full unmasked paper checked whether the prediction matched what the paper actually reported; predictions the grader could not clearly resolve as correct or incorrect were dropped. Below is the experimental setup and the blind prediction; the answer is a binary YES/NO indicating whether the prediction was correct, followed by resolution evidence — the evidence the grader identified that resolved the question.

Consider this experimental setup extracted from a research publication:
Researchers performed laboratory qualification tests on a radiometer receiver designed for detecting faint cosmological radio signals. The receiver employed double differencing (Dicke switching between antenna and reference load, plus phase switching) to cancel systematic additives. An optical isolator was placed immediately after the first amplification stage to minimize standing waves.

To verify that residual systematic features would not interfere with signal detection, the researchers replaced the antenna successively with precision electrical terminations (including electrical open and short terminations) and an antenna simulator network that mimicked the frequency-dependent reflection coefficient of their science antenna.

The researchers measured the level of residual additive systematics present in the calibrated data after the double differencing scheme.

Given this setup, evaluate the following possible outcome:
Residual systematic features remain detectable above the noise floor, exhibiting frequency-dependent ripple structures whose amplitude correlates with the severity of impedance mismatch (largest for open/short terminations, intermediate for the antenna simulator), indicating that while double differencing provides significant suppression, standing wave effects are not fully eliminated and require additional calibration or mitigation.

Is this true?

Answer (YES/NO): NO